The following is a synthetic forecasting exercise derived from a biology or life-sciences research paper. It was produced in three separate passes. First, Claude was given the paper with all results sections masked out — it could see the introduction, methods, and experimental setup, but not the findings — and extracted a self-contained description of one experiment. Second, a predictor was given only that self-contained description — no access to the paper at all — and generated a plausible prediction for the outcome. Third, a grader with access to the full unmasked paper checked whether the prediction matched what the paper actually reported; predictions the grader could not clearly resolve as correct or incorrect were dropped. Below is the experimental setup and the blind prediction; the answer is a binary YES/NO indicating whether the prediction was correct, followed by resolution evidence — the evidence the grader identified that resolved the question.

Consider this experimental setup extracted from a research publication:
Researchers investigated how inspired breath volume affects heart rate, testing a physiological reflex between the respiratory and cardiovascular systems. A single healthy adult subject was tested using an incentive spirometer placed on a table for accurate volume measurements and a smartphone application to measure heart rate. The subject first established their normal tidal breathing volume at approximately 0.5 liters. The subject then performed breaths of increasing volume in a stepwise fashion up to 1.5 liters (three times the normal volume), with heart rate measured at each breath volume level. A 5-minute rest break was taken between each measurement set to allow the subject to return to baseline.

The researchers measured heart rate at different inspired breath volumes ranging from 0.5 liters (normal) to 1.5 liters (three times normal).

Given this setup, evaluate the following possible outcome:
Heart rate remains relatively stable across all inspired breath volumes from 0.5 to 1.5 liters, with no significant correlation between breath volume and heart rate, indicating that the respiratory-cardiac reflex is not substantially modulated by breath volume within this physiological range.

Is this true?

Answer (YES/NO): NO